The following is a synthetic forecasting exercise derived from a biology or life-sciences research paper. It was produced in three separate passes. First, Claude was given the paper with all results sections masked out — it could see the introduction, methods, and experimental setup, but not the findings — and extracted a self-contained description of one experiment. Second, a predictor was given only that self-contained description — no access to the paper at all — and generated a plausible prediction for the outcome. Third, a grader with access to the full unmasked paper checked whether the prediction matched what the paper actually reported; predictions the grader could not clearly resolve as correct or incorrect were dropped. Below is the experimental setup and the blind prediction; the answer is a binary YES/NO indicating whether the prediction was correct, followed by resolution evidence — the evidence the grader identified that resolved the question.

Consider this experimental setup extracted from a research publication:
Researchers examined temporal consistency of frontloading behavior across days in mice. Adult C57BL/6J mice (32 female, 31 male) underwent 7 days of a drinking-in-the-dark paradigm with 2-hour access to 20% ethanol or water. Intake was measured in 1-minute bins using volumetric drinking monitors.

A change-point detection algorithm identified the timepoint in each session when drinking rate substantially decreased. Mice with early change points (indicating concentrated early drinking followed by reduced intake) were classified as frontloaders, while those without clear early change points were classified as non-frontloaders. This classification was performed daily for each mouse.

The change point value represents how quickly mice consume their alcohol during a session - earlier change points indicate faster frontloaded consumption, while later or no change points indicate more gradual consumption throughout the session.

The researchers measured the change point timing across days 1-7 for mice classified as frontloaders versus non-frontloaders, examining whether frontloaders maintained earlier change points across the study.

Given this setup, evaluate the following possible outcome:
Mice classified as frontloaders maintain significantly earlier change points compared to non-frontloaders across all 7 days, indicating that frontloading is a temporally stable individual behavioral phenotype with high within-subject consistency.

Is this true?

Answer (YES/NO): NO